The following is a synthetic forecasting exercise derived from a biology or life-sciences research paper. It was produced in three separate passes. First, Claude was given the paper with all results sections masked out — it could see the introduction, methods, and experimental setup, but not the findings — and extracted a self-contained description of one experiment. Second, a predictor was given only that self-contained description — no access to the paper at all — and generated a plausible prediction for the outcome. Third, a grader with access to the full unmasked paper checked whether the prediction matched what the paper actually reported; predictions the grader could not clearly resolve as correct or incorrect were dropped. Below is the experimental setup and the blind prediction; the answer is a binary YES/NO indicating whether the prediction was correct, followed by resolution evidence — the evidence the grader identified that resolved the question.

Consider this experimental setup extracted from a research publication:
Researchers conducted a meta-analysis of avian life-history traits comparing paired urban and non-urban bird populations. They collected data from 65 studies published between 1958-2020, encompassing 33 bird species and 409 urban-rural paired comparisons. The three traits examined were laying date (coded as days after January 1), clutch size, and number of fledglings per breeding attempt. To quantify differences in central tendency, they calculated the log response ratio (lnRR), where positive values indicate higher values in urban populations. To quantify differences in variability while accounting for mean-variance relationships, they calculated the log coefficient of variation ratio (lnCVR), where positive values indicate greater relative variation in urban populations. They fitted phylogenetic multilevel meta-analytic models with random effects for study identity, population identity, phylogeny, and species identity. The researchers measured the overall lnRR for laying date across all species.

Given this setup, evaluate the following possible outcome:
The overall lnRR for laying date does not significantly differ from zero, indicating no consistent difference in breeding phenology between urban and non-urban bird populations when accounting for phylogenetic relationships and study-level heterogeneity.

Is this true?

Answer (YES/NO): NO